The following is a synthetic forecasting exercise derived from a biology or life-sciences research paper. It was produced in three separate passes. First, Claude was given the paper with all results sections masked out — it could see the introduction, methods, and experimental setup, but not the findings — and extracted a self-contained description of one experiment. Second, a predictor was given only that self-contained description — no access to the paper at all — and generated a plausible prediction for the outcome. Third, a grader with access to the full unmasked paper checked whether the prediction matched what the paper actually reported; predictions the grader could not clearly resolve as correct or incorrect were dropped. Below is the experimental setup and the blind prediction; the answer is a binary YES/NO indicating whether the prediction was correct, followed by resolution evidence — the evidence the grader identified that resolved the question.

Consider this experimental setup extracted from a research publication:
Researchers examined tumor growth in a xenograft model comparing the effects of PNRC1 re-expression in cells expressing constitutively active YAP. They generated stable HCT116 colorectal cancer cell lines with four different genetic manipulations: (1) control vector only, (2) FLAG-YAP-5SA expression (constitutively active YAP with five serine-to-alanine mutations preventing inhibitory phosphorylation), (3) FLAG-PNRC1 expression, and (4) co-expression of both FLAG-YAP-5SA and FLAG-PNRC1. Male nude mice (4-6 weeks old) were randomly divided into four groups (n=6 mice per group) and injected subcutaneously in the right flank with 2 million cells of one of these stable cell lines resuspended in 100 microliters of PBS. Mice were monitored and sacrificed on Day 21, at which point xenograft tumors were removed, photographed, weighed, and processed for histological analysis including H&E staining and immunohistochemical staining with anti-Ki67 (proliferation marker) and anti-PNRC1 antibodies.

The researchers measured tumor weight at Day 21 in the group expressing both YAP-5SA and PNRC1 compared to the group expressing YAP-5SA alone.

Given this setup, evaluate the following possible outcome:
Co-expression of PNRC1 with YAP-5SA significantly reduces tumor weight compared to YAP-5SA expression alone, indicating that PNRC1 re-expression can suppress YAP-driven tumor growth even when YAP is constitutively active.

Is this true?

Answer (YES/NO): YES